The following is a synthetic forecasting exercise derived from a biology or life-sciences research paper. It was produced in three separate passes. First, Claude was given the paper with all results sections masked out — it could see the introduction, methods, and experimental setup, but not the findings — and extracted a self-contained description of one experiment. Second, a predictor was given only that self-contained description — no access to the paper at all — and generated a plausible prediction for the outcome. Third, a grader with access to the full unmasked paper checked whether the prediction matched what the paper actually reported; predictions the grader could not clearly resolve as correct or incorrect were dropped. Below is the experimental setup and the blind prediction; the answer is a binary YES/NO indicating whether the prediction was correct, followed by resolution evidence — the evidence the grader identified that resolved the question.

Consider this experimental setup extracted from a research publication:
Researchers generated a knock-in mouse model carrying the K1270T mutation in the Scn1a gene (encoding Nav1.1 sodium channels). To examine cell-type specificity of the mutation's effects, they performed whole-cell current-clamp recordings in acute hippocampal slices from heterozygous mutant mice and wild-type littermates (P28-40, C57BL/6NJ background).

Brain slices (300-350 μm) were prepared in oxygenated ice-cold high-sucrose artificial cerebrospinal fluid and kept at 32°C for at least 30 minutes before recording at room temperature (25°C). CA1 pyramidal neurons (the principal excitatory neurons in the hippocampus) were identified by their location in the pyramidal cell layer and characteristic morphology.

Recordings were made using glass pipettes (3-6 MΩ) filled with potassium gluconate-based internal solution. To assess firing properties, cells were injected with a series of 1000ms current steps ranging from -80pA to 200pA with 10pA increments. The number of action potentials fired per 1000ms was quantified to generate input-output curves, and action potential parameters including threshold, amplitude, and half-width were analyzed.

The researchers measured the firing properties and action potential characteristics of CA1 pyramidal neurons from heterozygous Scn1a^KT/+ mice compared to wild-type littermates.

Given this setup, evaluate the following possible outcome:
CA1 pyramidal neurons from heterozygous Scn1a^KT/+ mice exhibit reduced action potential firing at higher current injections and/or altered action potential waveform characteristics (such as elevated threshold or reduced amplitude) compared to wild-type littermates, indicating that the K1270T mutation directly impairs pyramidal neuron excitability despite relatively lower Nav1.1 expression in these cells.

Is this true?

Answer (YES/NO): NO